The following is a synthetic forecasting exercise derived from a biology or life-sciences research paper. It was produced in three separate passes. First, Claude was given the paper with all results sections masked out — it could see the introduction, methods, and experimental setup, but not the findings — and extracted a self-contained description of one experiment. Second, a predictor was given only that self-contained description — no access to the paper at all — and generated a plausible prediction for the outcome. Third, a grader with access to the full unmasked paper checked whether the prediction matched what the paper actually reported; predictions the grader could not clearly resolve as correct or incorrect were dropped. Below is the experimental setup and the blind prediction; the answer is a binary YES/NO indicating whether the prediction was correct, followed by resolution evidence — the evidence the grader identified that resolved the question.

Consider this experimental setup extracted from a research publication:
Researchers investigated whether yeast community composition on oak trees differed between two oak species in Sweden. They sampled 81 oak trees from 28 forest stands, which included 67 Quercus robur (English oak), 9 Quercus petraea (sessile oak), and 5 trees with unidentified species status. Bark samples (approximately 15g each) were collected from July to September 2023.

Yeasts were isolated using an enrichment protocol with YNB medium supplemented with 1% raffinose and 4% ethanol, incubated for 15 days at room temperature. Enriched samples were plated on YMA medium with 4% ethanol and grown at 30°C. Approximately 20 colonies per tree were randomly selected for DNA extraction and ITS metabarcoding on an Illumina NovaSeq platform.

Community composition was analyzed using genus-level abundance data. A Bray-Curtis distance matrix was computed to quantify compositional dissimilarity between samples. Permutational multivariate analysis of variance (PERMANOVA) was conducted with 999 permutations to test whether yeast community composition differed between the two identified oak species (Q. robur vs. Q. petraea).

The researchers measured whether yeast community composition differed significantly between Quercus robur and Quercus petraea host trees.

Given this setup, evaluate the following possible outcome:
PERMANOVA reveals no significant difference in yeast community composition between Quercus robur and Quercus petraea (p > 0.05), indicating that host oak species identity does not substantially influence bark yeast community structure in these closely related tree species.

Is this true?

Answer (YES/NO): YES